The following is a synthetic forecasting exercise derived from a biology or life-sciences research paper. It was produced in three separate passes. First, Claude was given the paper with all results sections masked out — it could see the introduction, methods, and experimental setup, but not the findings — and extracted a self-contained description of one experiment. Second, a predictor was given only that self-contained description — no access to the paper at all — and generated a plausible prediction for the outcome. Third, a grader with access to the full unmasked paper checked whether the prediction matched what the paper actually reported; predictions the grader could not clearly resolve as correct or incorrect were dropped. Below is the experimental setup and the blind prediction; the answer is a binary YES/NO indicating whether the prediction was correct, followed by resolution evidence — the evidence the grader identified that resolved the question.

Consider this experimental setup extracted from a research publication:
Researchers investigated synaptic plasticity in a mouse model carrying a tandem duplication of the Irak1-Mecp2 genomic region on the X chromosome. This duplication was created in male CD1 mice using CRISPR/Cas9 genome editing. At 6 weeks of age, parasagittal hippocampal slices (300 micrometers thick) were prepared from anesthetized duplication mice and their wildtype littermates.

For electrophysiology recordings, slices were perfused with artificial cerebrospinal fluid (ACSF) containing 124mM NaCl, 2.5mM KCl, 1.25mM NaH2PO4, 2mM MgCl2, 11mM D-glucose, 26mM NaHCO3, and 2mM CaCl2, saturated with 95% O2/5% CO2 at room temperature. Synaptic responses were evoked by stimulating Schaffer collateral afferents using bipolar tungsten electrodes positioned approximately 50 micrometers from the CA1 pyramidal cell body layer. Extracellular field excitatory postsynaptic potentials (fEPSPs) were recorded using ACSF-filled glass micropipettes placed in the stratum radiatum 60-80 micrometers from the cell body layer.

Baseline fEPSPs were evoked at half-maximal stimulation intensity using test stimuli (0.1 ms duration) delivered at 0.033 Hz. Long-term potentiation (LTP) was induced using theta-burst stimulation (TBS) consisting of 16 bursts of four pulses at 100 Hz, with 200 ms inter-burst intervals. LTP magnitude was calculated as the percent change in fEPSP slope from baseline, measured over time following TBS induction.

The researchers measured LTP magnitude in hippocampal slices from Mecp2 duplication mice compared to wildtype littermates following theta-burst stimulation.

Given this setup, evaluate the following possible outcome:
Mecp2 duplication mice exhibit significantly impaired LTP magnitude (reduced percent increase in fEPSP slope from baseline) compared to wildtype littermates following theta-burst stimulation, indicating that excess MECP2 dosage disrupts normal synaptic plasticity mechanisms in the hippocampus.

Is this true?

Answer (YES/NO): NO